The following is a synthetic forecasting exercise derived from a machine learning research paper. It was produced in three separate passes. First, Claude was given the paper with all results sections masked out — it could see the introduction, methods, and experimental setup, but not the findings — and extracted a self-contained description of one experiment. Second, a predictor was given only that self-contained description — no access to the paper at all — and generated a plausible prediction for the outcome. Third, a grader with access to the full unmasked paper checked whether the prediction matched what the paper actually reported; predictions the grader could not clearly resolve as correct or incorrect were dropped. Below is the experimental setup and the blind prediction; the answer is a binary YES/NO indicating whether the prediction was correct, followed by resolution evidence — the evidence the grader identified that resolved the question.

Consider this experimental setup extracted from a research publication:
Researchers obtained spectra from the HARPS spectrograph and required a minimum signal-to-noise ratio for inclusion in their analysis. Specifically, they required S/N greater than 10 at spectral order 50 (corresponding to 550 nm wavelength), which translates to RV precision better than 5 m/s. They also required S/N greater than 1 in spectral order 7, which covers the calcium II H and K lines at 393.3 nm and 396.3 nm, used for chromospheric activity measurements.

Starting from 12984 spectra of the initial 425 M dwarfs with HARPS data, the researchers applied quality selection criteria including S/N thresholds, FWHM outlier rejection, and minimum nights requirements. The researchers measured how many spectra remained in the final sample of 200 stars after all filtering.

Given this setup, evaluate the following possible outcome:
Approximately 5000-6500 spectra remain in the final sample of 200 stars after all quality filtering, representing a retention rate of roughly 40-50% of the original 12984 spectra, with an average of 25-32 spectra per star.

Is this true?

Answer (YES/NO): NO